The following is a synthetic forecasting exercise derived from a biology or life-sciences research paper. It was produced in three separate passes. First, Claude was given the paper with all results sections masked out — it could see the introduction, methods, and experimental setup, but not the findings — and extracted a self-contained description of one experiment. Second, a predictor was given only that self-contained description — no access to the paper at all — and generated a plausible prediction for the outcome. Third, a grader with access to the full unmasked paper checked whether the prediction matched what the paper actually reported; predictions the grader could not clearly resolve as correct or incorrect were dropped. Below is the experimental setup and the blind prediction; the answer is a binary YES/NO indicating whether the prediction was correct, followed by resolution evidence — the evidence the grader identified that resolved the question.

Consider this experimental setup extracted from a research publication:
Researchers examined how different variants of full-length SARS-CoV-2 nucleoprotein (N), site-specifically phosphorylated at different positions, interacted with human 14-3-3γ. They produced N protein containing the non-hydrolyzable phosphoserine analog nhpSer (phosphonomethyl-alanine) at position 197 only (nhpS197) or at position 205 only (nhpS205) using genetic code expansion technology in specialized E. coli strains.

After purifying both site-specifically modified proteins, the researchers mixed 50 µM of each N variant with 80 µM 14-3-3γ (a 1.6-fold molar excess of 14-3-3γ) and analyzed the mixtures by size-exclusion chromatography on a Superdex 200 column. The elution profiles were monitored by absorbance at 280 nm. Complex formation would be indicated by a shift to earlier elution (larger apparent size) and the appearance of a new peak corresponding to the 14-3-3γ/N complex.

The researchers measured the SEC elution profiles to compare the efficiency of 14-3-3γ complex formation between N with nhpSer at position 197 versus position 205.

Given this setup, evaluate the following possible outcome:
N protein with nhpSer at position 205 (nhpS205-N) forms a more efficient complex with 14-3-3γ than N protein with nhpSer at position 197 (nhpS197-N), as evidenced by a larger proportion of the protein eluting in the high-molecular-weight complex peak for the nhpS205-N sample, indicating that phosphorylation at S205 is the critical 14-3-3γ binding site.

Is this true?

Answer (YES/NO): YES